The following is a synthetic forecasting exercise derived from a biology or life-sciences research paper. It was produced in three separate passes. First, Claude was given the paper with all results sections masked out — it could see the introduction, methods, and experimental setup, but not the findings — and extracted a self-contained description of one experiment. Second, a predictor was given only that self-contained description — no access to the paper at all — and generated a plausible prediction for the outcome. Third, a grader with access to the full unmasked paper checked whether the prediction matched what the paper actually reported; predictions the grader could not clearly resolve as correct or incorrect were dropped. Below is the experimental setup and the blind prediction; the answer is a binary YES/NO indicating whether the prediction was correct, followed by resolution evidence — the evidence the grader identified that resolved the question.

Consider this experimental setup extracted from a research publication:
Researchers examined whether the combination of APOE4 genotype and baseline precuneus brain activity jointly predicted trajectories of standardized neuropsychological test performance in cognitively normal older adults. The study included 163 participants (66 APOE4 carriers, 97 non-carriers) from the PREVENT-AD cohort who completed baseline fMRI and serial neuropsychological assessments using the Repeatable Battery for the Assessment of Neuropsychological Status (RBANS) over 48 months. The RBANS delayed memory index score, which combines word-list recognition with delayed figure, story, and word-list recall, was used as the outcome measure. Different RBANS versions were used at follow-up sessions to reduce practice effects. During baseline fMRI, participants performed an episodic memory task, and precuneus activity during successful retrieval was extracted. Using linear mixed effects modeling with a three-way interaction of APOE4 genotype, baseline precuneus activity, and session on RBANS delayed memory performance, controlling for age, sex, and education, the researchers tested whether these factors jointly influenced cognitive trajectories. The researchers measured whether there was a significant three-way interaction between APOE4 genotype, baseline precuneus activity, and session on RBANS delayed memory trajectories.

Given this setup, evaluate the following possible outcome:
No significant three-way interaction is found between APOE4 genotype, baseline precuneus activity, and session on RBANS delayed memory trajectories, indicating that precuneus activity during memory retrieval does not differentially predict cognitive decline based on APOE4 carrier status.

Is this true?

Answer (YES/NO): NO